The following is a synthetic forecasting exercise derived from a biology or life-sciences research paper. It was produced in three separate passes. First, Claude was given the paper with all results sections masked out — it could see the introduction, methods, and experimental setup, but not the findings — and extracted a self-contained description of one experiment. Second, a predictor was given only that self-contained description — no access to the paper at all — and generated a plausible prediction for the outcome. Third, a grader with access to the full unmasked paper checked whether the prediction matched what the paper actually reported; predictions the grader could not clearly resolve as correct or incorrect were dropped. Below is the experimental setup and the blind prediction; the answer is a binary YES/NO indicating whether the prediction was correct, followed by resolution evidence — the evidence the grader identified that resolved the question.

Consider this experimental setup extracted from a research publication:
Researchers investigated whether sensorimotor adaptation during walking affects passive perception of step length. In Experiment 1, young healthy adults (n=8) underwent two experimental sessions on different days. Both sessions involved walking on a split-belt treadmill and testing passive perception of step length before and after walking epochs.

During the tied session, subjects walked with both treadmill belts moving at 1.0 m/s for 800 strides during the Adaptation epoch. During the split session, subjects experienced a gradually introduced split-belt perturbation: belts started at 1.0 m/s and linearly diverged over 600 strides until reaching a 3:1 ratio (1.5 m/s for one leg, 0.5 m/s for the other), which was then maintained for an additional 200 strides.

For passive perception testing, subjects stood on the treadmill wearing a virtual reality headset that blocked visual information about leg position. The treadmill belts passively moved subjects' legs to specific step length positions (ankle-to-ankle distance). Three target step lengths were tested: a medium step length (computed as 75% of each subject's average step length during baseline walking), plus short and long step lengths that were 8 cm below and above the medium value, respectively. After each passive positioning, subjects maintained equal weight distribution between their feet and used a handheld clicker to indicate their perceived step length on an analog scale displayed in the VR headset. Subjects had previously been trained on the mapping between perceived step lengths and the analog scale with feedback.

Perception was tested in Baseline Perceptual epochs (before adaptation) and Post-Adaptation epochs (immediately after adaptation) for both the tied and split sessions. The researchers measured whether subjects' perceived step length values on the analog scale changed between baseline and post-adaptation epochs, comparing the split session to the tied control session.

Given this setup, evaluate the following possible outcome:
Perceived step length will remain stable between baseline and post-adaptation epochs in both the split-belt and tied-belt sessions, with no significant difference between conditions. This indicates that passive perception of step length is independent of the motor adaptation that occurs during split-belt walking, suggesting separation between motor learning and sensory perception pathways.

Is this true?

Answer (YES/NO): NO